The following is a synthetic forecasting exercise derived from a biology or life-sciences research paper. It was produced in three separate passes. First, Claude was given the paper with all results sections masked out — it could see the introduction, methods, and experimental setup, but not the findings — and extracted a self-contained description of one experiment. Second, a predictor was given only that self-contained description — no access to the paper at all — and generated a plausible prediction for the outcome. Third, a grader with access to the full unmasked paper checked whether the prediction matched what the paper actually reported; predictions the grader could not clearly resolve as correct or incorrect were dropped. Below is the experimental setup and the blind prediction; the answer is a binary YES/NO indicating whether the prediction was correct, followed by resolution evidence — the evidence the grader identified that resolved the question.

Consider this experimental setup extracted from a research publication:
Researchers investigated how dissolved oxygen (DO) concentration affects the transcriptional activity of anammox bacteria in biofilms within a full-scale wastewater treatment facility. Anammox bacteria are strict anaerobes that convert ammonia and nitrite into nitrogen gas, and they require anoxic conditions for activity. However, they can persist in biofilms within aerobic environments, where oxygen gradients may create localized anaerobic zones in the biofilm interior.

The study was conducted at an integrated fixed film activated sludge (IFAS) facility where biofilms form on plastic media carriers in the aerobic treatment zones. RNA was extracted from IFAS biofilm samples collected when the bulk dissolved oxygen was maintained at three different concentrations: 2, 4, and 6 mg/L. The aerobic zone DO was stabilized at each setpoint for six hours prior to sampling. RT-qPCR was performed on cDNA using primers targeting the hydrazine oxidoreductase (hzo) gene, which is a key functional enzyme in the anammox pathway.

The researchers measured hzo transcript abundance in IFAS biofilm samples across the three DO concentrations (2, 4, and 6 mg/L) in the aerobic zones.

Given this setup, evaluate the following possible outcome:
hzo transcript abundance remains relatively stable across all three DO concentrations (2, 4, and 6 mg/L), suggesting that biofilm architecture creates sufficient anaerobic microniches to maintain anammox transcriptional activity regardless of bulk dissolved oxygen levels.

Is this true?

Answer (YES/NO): NO